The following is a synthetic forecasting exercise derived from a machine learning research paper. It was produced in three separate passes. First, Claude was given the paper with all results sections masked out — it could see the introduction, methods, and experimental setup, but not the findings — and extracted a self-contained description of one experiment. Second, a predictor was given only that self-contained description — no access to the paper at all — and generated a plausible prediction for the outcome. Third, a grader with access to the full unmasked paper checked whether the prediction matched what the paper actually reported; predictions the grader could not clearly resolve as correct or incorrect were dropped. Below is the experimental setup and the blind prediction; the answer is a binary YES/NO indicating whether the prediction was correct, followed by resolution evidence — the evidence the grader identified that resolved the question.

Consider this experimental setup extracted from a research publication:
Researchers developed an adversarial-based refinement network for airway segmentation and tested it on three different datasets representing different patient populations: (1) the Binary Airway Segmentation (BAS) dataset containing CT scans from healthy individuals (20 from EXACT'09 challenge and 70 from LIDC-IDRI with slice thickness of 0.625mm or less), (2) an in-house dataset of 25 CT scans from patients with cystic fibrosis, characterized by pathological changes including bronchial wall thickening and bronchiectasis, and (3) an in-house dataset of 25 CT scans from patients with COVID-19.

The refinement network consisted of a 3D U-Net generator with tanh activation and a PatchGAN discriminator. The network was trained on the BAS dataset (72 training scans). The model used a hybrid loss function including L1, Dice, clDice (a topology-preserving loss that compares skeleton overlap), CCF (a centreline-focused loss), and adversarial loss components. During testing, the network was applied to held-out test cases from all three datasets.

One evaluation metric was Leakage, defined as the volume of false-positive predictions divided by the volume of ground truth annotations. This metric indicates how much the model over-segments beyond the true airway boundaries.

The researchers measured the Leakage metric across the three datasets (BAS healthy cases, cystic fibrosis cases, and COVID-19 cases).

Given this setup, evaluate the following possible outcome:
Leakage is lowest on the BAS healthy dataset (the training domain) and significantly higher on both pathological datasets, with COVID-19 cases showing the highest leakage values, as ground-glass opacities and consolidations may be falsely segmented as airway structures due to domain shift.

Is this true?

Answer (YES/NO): NO